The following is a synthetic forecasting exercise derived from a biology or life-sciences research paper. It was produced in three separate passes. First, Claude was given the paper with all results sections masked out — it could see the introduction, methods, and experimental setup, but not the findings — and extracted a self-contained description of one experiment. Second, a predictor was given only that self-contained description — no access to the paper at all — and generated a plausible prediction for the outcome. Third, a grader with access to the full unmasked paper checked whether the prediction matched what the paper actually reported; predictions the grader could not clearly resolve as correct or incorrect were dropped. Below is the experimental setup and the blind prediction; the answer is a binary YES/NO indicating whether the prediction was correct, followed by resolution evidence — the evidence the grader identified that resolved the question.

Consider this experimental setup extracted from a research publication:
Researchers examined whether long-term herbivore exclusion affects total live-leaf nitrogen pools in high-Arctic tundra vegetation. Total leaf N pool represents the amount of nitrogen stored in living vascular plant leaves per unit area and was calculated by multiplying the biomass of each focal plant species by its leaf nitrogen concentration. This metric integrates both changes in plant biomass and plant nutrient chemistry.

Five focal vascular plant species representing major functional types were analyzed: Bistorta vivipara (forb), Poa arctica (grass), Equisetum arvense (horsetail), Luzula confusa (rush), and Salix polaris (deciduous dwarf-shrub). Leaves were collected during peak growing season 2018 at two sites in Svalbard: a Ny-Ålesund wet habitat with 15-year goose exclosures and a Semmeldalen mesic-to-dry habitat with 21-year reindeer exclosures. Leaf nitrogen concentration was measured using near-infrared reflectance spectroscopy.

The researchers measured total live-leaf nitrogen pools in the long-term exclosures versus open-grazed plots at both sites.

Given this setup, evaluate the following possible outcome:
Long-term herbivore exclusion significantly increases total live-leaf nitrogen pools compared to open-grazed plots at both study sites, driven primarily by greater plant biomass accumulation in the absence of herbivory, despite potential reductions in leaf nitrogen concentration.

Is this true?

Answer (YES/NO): YES